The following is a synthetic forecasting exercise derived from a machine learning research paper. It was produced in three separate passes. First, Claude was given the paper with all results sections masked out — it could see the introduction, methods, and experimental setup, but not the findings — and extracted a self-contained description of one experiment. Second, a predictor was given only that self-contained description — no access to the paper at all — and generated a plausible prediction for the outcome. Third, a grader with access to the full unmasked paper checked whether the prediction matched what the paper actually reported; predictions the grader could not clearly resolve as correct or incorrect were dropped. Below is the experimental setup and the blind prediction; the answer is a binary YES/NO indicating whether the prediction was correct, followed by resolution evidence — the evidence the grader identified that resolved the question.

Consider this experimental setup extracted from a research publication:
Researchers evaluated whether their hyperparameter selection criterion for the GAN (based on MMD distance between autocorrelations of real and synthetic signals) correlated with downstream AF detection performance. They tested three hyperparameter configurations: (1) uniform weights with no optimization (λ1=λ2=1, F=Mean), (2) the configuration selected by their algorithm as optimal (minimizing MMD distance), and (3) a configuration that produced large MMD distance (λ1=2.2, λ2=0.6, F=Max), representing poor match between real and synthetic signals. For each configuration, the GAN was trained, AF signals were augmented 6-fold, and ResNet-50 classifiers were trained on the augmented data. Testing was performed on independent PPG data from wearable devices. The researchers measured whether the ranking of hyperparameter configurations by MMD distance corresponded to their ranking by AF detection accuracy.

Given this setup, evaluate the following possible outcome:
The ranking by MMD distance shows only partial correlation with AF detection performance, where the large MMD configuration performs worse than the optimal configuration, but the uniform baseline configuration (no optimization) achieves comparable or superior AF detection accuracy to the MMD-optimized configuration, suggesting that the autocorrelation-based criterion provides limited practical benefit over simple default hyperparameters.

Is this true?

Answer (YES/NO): NO